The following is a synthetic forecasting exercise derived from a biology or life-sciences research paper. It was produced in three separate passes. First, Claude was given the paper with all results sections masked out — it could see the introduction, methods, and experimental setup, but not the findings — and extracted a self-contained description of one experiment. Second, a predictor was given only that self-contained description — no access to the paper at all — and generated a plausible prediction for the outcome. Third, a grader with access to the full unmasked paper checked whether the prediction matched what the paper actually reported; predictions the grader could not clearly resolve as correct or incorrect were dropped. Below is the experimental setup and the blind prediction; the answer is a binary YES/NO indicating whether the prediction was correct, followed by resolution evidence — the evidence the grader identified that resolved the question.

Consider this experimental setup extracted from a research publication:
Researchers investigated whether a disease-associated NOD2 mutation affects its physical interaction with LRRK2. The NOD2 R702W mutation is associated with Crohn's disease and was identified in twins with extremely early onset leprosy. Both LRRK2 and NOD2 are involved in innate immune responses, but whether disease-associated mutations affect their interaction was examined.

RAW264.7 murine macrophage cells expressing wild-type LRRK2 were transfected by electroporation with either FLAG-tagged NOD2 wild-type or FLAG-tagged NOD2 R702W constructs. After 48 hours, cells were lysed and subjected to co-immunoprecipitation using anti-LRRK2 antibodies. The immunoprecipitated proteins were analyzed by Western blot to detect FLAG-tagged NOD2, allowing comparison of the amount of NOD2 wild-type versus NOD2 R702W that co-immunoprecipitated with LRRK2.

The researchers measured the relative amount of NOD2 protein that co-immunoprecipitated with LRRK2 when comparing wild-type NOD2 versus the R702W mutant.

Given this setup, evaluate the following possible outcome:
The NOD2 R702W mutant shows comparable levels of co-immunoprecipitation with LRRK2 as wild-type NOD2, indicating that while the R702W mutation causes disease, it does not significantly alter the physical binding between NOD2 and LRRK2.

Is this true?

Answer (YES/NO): NO